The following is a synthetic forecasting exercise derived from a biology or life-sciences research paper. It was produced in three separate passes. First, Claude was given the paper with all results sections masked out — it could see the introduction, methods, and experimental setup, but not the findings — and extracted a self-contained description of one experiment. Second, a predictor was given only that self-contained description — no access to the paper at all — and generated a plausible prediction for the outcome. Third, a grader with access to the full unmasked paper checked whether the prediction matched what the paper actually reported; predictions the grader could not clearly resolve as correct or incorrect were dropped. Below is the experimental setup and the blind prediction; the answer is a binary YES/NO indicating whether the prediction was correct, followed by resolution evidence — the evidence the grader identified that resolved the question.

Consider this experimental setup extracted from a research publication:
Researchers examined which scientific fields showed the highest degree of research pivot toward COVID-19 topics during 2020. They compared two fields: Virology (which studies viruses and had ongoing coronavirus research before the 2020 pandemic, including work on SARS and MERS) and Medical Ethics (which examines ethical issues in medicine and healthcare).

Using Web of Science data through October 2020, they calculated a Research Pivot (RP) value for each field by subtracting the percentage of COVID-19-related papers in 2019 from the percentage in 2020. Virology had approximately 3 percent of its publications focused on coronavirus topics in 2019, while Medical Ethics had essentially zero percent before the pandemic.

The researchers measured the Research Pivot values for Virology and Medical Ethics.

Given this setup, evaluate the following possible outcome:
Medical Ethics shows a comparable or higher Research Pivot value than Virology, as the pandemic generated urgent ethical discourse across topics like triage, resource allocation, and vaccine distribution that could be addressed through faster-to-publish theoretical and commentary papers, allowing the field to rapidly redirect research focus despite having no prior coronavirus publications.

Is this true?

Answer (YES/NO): YES